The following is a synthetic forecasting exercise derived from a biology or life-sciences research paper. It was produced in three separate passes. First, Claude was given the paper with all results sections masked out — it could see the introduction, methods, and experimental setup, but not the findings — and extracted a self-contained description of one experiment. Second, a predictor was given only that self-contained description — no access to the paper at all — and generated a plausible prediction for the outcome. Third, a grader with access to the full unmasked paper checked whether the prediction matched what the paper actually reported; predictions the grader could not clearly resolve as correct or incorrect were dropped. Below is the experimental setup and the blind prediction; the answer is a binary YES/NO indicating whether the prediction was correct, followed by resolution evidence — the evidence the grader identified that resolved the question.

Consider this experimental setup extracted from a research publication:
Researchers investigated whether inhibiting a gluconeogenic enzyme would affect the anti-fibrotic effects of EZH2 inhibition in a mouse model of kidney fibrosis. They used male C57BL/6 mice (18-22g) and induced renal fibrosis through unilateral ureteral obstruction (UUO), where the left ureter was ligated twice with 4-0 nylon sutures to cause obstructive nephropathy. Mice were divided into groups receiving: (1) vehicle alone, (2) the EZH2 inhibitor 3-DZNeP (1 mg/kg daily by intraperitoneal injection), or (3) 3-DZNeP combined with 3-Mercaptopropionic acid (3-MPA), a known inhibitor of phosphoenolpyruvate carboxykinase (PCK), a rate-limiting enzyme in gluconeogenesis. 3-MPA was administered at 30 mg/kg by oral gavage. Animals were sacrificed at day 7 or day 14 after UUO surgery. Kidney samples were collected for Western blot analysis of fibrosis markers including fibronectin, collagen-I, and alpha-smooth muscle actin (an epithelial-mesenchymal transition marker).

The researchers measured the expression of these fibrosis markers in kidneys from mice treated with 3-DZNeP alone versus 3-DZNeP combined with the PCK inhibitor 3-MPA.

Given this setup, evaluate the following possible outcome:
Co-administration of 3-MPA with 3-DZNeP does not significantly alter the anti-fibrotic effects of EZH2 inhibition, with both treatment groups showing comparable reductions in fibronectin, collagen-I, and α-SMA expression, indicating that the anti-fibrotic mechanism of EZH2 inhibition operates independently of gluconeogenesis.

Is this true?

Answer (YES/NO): NO